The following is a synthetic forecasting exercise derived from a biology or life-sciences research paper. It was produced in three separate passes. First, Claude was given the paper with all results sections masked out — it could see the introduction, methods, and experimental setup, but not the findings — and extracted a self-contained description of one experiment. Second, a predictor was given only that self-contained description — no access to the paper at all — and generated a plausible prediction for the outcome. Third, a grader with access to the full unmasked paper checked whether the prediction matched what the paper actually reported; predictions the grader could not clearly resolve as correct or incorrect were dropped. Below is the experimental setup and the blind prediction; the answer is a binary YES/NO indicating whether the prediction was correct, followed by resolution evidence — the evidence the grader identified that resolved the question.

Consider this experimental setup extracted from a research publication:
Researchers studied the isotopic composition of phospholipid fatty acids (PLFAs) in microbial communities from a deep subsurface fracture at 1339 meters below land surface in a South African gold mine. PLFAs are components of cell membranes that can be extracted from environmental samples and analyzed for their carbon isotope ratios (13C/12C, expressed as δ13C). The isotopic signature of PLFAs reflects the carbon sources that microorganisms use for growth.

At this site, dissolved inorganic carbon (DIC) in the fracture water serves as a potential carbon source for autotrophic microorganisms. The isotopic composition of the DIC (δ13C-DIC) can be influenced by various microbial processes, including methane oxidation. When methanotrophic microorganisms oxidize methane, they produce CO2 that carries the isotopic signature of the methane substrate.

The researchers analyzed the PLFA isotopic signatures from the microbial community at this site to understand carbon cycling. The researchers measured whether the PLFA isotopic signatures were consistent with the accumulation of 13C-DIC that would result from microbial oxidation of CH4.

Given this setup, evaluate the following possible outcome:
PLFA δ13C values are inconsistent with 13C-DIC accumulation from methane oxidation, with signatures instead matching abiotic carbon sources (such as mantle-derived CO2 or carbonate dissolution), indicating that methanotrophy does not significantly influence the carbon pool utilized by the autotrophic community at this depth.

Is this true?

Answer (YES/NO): NO